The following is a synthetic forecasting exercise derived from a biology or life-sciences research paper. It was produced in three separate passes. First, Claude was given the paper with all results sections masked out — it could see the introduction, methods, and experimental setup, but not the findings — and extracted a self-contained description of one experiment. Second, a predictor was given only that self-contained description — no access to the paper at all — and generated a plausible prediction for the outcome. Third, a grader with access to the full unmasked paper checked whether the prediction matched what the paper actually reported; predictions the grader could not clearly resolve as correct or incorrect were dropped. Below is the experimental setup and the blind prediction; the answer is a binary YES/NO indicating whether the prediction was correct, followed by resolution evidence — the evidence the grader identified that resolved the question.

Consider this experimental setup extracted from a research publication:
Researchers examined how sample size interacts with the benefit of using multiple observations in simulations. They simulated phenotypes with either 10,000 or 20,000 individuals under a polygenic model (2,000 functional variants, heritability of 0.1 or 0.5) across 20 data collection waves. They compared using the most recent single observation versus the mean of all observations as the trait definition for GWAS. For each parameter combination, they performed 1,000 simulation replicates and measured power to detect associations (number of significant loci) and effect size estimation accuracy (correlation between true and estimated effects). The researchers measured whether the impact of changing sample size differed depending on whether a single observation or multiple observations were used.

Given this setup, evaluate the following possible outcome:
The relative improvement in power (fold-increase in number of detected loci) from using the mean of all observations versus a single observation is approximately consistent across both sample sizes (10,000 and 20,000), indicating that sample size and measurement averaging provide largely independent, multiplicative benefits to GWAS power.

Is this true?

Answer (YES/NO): NO